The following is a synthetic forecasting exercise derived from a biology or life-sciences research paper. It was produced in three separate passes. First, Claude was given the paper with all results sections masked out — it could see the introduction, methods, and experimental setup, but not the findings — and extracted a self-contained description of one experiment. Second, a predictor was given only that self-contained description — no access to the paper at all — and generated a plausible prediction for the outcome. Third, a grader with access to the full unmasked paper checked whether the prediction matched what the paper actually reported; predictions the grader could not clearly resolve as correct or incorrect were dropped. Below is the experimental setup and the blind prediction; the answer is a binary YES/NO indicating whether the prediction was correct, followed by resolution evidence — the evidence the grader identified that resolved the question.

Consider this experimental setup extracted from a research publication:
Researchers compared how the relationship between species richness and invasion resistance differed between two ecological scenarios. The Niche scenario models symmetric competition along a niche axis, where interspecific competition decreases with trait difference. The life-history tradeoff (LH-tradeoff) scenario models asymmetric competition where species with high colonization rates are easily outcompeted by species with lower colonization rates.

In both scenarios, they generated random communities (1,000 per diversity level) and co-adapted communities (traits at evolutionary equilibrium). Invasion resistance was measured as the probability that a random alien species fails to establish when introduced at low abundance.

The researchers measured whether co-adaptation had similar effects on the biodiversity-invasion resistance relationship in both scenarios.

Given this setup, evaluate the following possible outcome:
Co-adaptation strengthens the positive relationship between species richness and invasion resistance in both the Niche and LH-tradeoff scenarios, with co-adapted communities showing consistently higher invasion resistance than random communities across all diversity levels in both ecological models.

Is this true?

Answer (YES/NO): NO